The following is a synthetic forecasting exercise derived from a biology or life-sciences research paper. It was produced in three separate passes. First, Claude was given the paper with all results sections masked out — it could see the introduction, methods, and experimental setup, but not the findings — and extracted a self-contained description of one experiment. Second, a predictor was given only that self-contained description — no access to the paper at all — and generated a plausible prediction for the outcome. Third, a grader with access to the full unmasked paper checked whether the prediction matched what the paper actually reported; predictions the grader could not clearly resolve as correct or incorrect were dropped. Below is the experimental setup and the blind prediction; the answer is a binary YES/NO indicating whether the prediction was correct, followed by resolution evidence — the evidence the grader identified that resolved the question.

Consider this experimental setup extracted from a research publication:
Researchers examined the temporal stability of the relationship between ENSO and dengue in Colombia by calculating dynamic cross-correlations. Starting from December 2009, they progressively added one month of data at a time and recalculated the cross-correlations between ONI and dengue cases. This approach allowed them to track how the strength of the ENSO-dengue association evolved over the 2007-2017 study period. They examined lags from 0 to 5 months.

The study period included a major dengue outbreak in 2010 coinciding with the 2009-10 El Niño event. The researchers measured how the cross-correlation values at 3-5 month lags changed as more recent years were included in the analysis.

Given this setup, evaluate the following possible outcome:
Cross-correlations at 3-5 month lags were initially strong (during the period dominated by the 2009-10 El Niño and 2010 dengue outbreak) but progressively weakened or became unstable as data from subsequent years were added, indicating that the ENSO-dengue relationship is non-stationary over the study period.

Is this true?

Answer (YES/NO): YES